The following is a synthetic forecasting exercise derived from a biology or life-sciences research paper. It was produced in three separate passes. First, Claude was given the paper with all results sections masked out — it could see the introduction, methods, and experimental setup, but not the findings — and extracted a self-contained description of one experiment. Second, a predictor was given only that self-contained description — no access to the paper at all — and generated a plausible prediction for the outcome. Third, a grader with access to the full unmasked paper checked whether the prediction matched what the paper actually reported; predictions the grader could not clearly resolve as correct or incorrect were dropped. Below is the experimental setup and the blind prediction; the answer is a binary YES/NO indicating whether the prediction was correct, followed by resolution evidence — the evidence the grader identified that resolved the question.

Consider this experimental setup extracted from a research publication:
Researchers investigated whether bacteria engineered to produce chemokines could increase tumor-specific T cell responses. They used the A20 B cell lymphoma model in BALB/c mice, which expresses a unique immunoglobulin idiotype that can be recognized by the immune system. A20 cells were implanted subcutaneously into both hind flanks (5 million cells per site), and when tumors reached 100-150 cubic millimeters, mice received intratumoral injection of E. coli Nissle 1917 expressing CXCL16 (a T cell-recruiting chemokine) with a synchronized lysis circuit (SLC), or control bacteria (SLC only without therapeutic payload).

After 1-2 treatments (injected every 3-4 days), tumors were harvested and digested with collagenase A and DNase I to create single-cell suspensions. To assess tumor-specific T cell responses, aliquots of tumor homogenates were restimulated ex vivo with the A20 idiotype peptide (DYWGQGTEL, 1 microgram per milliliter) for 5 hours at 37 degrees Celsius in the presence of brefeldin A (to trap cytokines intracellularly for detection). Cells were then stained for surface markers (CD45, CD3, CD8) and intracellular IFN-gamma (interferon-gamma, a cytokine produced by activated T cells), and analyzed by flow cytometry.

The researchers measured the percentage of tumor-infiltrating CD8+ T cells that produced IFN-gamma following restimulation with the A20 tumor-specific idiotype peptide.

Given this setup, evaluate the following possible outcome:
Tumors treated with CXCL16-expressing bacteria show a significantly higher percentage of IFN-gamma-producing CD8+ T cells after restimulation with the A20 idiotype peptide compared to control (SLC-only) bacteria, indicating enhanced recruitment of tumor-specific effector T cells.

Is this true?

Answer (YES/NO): YES